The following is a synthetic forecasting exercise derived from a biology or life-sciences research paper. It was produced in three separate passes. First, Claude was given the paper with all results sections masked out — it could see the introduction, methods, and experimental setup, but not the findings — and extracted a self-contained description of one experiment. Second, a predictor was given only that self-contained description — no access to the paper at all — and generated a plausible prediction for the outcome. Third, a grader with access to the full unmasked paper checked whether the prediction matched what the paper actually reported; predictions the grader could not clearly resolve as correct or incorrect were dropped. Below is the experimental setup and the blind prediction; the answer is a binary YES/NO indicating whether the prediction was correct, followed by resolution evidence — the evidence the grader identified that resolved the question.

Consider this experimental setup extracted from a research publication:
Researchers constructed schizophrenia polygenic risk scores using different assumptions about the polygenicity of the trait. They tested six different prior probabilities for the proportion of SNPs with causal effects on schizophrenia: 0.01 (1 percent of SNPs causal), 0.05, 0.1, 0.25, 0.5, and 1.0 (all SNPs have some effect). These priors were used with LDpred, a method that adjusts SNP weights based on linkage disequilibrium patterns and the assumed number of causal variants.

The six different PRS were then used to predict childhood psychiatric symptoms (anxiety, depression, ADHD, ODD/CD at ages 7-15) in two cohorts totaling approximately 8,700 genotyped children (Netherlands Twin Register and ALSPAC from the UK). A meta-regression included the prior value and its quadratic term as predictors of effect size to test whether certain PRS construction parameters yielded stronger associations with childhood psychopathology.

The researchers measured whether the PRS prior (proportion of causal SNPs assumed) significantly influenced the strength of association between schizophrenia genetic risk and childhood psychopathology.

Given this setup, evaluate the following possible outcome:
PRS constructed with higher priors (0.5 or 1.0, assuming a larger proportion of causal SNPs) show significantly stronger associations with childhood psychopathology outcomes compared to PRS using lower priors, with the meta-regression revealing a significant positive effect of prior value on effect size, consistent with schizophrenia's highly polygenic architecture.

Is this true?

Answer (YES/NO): YES